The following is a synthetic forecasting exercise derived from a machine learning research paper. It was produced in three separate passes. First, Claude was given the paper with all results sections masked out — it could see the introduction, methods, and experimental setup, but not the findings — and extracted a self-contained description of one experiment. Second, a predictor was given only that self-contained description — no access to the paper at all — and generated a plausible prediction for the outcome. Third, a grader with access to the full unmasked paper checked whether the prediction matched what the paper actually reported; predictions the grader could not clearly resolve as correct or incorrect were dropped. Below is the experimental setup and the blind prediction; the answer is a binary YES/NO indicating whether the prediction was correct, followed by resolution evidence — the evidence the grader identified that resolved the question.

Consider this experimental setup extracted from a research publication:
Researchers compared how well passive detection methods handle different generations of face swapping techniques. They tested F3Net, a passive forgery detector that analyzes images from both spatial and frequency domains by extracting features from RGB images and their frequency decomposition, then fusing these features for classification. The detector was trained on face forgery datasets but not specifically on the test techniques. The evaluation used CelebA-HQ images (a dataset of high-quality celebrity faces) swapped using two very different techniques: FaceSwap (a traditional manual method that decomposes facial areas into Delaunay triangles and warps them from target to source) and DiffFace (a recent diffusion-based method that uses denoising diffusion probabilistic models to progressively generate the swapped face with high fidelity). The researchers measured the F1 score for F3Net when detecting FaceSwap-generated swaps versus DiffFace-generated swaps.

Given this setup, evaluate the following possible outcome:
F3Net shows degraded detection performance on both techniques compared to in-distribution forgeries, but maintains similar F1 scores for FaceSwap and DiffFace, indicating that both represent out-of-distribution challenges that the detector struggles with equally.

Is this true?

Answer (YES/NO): NO